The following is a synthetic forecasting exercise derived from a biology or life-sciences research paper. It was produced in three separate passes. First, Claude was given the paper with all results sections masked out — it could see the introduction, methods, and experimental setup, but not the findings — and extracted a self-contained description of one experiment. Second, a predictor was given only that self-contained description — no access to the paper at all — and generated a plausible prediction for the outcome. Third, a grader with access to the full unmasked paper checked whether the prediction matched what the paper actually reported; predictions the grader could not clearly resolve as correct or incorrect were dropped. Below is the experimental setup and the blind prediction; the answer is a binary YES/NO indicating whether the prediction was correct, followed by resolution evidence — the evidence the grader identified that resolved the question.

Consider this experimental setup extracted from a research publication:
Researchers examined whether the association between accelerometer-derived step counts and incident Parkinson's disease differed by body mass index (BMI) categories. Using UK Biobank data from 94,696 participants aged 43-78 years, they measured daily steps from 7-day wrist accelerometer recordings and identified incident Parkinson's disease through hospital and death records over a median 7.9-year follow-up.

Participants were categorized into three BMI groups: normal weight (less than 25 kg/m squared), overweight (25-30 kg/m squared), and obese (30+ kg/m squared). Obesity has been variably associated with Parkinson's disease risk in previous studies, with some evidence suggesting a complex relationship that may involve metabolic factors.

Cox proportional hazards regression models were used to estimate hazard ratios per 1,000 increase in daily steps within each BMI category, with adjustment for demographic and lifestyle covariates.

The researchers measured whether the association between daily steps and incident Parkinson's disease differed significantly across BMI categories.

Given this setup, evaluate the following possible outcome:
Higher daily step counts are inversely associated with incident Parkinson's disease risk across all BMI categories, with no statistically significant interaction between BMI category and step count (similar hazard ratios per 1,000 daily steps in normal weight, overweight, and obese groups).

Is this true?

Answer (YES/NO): YES